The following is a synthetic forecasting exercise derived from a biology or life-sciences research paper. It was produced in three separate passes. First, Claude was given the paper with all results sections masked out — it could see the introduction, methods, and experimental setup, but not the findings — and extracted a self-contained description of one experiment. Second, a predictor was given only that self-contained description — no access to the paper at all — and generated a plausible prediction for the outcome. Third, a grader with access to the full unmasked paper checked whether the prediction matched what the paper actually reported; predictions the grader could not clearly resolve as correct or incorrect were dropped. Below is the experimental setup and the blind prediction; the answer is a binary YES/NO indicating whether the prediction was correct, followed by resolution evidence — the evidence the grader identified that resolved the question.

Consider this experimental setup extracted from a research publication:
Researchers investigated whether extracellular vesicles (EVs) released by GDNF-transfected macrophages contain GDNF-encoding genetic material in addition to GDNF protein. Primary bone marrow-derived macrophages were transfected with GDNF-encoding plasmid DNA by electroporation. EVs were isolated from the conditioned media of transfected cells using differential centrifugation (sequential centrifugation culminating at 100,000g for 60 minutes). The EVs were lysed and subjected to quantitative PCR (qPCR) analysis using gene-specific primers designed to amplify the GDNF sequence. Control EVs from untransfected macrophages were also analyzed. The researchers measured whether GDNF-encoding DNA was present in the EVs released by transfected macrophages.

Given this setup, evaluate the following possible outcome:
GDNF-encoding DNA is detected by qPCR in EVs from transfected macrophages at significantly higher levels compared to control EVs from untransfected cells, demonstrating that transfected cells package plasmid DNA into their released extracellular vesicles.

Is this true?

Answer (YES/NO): YES